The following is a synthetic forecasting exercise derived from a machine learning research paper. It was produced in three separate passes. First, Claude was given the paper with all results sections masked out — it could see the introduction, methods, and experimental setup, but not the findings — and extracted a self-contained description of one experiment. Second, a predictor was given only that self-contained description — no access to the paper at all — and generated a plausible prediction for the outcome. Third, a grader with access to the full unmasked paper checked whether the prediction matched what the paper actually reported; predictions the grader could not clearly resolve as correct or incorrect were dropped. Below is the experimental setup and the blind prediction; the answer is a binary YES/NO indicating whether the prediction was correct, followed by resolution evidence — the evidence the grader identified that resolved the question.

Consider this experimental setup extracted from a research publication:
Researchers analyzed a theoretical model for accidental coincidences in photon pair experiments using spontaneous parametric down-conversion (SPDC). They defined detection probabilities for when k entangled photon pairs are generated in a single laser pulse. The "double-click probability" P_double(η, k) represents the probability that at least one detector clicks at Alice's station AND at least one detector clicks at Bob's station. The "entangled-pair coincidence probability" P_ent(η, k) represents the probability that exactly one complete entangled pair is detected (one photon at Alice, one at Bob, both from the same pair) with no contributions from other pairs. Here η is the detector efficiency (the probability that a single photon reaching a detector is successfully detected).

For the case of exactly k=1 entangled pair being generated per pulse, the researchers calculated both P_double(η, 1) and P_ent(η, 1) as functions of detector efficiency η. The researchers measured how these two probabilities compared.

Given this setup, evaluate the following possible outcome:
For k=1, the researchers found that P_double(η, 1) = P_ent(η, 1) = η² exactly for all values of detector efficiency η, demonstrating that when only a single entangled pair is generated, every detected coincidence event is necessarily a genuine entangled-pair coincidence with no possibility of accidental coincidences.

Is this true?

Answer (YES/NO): YES